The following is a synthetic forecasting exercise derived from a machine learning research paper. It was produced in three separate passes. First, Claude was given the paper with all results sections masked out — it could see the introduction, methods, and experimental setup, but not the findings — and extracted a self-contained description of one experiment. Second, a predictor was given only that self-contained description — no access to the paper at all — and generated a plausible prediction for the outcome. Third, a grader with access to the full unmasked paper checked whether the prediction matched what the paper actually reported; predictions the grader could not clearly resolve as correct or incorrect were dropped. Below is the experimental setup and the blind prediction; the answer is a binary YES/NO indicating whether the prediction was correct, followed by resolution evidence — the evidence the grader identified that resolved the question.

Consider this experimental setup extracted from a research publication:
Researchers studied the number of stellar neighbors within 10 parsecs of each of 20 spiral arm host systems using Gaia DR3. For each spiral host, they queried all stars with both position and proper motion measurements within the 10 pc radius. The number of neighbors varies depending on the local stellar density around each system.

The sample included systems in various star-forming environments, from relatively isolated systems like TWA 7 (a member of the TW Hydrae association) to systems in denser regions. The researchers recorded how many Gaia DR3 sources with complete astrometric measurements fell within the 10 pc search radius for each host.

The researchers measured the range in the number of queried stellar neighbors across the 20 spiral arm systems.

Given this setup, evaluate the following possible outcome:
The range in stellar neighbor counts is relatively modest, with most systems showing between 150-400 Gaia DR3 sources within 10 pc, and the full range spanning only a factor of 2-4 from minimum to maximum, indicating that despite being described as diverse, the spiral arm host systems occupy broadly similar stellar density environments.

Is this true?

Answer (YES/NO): NO